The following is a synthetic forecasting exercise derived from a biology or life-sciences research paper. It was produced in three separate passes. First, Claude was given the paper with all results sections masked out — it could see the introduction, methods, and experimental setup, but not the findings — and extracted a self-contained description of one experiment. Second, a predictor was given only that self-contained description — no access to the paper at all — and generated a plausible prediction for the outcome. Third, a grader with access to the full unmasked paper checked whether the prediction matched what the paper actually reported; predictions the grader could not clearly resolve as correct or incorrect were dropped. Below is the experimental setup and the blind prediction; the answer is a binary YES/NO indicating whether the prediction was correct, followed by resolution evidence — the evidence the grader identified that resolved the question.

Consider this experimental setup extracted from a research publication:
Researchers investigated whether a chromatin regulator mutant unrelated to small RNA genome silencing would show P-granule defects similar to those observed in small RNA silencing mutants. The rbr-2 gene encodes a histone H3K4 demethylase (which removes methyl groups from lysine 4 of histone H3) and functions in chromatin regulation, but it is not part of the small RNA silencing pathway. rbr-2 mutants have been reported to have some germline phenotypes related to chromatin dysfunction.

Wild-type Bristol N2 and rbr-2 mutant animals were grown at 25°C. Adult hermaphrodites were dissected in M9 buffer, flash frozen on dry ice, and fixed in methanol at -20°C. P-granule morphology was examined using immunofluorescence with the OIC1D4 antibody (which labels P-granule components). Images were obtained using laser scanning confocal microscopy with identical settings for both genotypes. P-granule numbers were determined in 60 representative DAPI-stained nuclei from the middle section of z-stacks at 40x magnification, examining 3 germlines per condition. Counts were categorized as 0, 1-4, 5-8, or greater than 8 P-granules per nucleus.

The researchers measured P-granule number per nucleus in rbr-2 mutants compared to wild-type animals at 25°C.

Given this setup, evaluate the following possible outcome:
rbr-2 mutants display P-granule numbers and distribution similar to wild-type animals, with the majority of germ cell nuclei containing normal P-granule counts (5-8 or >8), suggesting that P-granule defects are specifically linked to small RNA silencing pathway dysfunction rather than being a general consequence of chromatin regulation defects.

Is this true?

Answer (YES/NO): NO